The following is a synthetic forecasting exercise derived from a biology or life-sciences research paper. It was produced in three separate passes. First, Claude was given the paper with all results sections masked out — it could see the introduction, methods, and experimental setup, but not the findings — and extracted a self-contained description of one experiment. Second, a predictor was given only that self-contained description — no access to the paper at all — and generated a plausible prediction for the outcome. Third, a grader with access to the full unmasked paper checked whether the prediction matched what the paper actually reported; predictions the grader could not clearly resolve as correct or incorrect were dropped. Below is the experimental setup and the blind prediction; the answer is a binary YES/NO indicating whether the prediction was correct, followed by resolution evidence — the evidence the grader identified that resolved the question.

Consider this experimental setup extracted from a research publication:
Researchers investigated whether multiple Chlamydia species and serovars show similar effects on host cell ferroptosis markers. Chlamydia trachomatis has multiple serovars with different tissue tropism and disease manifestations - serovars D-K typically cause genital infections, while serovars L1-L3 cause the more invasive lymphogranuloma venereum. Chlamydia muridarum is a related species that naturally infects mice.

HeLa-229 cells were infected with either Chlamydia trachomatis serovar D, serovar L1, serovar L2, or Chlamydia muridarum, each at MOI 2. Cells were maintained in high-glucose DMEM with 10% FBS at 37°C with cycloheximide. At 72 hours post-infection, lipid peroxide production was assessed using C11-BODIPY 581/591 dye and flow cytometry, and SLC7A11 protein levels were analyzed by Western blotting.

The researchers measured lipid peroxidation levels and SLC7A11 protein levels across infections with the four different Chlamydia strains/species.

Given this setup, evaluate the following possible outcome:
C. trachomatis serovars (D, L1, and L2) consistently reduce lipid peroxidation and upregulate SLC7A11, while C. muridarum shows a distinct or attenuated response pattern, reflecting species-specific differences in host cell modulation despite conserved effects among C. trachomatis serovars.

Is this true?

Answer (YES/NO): NO